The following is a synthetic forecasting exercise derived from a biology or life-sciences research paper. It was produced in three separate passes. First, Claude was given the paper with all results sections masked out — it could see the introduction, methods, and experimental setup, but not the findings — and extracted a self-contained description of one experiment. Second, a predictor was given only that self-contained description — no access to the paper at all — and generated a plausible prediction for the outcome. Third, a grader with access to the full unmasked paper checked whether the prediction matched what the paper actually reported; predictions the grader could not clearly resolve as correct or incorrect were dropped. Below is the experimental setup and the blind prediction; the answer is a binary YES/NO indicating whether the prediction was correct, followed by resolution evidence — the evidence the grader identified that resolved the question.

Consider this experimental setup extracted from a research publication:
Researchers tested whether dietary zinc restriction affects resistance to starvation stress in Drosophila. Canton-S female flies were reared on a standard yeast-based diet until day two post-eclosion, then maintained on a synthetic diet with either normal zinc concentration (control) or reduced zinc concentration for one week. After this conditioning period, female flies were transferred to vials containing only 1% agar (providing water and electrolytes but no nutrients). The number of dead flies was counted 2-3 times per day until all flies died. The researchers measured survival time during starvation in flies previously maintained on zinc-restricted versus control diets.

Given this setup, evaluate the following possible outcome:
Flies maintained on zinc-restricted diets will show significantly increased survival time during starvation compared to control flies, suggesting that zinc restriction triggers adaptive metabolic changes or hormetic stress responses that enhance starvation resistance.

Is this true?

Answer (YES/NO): YES